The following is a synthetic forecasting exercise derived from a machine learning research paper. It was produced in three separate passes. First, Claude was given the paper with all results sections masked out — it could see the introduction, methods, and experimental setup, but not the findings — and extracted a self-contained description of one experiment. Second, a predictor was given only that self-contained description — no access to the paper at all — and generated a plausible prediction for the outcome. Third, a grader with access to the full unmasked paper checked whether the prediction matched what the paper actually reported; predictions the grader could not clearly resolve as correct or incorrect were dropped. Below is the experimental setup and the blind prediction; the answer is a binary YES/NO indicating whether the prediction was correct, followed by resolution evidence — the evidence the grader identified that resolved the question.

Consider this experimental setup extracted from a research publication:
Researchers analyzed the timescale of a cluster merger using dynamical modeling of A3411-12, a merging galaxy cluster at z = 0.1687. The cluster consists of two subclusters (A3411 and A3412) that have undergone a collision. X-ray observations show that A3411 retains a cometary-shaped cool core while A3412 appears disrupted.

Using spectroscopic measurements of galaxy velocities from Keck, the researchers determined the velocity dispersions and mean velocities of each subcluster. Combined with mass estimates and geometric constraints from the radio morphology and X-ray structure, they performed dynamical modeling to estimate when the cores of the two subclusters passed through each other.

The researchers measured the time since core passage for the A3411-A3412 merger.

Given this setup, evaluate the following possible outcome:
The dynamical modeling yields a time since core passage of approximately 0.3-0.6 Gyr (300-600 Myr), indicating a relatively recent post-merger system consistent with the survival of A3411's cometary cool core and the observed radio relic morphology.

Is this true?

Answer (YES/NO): NO